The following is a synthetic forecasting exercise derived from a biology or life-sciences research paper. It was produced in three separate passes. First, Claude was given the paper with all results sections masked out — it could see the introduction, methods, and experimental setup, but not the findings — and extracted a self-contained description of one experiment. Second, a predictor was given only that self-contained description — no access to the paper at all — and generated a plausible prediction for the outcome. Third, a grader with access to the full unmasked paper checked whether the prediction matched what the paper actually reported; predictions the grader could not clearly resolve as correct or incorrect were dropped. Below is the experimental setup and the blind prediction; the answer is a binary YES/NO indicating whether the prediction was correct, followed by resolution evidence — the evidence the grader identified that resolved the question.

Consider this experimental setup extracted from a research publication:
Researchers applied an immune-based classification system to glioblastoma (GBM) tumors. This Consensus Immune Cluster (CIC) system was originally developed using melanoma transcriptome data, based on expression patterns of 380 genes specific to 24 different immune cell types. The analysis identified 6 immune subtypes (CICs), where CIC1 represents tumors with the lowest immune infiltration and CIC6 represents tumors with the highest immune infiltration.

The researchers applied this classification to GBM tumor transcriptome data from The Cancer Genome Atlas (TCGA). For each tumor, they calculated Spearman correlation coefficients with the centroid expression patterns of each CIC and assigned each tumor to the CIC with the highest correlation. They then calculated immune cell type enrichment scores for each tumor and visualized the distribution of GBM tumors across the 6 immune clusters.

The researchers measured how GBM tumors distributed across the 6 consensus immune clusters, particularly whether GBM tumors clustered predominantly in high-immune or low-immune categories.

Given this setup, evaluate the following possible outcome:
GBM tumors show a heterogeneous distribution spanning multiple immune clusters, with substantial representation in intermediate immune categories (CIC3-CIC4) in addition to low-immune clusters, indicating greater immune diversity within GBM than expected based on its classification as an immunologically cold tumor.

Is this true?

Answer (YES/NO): NO